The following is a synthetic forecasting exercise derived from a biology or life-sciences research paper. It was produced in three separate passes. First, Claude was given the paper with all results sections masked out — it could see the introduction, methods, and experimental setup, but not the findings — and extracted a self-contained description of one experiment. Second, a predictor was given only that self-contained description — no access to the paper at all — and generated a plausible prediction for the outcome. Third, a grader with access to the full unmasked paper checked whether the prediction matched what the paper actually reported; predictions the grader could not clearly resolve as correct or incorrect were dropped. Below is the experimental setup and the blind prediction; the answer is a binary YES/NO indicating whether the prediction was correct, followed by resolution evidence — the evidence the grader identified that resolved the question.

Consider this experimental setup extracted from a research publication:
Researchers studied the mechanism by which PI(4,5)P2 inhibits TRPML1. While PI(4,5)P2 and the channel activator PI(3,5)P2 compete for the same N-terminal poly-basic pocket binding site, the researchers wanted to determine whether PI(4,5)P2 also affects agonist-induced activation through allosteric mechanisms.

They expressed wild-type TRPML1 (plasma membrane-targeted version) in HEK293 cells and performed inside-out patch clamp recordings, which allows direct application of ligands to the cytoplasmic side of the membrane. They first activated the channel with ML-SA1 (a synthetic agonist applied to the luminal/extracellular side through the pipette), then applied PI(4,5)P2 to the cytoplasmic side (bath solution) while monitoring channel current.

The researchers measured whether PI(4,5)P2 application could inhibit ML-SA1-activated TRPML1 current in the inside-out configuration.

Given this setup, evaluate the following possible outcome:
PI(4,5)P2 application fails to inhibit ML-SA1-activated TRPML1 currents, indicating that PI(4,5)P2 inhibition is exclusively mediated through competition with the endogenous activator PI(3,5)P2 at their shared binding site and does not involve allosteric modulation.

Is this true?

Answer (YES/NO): NO